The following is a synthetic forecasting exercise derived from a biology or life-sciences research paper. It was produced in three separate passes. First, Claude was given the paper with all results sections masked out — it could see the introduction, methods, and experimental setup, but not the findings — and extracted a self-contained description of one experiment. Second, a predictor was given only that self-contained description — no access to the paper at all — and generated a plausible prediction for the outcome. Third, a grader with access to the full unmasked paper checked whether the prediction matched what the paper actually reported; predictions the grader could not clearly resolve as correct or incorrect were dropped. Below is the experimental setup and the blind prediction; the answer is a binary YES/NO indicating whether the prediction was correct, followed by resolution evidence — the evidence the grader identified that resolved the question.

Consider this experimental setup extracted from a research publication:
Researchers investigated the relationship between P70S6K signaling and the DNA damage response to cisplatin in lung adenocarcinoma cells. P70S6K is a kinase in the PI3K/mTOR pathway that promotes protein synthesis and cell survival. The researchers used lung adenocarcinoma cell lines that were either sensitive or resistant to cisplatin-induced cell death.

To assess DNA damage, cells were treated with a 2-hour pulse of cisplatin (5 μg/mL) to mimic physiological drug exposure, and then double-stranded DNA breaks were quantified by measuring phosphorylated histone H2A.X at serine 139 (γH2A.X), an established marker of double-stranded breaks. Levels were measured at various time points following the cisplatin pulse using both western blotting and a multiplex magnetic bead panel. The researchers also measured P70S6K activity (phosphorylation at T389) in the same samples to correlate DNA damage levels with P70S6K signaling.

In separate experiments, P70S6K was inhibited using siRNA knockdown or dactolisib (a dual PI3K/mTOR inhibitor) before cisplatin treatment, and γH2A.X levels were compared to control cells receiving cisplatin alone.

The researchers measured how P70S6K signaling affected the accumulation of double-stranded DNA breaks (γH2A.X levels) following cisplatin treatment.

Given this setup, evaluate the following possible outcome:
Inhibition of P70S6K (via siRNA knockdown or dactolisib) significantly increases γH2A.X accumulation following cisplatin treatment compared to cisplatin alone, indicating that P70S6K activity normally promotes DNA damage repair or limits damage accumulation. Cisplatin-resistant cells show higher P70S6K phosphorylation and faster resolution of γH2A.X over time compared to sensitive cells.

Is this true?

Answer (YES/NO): YES